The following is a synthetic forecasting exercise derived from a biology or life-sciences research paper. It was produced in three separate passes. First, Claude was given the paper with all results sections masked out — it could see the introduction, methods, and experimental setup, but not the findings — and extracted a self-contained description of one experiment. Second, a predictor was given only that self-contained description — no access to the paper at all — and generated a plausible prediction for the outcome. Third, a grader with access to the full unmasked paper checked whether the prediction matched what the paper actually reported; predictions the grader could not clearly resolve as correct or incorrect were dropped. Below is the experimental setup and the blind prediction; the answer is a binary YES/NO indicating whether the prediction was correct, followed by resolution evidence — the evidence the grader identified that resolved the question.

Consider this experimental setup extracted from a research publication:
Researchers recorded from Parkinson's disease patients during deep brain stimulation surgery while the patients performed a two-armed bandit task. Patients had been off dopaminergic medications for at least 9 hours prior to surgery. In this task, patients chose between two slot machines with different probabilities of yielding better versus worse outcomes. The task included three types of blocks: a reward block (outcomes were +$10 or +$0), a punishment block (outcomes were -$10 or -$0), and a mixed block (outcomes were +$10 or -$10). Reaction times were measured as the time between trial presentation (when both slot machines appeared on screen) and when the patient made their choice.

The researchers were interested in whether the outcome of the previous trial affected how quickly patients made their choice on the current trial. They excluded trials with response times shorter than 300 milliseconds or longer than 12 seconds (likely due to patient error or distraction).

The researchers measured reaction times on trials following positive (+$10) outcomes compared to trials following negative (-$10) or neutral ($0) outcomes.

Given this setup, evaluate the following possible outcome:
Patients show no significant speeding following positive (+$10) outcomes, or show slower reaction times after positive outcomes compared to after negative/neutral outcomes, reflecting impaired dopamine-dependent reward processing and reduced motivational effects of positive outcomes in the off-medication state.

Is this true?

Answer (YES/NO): NO